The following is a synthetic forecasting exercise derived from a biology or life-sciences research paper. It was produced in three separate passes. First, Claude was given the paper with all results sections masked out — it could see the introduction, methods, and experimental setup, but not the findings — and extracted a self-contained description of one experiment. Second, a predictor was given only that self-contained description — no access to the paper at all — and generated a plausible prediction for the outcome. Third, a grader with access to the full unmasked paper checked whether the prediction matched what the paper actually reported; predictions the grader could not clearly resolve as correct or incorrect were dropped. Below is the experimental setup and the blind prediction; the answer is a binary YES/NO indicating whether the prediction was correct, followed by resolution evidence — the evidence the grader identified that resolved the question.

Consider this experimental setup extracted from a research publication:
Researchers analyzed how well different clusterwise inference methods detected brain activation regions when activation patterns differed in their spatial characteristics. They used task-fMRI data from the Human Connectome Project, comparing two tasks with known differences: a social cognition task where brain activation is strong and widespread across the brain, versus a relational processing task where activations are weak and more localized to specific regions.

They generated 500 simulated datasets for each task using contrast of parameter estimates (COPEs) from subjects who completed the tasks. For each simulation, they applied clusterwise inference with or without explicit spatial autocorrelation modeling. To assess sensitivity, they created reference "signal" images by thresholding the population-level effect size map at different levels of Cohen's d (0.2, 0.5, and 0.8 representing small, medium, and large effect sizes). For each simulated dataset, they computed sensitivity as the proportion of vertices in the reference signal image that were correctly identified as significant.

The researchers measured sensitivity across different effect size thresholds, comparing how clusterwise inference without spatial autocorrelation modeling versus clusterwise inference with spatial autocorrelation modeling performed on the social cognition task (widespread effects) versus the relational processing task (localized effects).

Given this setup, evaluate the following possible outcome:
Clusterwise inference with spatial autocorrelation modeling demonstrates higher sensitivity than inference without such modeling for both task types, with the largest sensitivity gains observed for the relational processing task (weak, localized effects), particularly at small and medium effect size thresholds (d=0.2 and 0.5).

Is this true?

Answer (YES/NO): NO